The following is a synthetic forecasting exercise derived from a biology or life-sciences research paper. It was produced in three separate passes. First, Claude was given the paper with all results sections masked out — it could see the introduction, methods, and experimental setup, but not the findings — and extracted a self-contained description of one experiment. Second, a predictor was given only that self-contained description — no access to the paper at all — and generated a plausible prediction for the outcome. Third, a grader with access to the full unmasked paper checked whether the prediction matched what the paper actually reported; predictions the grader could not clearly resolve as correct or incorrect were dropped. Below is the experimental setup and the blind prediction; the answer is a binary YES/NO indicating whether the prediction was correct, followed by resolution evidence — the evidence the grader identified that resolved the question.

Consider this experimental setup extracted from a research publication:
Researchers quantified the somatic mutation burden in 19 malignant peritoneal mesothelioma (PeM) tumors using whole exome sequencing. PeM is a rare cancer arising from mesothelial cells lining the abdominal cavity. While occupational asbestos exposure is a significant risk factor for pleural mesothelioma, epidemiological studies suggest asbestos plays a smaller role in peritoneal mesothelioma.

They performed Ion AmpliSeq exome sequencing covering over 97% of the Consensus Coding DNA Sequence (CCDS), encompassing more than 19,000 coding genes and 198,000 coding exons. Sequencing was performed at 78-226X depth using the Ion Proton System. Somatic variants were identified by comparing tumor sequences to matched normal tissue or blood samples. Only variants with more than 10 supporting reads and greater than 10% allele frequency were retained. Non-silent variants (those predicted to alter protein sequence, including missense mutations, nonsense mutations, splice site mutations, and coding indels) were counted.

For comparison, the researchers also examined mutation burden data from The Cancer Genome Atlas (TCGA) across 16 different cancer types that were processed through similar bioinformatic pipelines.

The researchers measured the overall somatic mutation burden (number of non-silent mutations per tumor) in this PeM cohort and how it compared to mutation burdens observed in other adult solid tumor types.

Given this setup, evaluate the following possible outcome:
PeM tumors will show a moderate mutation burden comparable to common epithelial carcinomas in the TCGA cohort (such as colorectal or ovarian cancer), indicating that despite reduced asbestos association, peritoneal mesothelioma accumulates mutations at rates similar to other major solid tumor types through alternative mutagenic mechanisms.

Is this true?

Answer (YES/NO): NO